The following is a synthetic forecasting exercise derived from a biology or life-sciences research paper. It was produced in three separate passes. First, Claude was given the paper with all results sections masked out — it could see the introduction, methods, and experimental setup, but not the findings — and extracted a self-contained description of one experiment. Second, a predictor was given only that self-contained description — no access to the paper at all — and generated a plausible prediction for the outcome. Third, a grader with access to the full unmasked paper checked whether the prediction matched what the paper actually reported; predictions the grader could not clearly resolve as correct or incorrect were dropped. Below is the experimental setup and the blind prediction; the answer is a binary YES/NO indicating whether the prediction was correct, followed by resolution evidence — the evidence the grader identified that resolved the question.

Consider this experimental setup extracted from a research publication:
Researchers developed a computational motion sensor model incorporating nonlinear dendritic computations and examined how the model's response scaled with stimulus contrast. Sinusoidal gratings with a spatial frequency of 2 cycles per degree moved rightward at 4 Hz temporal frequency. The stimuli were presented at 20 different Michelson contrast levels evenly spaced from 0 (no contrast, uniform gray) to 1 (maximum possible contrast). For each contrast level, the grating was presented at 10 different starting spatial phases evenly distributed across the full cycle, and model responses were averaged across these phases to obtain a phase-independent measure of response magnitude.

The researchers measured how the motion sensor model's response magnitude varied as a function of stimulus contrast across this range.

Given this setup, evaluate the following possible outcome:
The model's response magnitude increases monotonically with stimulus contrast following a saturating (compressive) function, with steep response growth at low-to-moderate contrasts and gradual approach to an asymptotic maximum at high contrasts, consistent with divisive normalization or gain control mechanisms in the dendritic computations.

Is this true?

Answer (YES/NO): YES